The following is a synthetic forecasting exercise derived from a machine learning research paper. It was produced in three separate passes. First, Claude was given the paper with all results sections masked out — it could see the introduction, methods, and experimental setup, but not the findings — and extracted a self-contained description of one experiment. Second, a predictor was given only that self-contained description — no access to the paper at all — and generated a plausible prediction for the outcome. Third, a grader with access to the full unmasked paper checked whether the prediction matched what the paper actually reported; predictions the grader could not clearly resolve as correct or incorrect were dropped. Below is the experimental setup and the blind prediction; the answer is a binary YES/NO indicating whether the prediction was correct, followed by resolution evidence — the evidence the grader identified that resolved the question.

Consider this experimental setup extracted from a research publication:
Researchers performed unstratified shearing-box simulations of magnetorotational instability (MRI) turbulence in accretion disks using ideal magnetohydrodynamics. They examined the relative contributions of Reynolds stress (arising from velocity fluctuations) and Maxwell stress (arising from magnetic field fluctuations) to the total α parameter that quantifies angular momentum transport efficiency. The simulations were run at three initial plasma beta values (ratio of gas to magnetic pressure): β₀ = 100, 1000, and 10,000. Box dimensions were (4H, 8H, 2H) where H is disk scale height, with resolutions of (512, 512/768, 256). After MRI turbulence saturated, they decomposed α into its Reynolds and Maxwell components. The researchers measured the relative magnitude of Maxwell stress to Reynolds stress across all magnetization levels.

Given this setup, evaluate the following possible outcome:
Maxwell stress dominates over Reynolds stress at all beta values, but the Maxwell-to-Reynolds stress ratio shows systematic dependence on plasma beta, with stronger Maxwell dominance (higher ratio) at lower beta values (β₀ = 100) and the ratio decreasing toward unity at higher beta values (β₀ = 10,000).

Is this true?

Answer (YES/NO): NO